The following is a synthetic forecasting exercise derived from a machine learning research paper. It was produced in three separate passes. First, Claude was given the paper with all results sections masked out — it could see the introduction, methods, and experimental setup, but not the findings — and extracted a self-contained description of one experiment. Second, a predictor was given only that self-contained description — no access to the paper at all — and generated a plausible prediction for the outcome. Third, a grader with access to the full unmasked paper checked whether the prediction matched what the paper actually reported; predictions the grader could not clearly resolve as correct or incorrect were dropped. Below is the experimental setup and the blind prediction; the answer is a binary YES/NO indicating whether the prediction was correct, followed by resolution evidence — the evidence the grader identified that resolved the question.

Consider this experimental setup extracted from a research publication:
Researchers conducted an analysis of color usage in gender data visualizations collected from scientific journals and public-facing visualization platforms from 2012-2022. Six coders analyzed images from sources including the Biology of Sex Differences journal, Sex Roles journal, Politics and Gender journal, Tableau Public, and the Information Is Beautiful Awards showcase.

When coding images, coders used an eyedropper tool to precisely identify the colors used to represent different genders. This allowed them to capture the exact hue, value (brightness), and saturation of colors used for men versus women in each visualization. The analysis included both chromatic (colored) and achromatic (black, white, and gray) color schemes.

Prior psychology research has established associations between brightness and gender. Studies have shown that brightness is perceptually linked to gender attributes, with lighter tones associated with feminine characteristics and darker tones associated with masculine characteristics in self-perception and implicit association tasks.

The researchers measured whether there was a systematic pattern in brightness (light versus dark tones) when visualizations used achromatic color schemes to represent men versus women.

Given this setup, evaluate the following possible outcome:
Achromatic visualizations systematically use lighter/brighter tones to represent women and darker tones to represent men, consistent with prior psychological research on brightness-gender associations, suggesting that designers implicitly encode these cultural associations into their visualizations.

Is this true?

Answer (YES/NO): YES